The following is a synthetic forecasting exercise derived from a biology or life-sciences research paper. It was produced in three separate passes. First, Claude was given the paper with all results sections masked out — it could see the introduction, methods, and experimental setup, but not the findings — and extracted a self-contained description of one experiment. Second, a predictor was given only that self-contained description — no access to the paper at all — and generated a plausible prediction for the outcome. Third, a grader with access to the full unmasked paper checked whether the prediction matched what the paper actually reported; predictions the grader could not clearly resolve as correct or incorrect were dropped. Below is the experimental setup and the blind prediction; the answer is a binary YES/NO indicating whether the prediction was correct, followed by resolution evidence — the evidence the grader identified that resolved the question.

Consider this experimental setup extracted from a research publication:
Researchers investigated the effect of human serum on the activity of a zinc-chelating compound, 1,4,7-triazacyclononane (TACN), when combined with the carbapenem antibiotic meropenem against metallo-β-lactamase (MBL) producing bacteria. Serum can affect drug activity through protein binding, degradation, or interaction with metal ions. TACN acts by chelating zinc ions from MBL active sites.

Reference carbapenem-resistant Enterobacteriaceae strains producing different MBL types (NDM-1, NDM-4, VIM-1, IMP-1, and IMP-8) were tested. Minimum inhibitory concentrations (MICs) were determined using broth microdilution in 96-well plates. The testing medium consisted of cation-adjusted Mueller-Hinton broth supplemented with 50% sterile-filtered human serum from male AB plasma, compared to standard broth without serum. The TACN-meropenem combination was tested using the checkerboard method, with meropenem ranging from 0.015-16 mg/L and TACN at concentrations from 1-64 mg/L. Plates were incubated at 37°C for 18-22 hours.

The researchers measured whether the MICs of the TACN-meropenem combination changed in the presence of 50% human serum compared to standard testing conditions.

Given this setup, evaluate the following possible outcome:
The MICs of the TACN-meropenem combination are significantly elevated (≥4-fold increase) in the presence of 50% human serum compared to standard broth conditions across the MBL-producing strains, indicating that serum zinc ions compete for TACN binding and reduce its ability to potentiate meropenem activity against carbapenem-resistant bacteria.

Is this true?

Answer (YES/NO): NO